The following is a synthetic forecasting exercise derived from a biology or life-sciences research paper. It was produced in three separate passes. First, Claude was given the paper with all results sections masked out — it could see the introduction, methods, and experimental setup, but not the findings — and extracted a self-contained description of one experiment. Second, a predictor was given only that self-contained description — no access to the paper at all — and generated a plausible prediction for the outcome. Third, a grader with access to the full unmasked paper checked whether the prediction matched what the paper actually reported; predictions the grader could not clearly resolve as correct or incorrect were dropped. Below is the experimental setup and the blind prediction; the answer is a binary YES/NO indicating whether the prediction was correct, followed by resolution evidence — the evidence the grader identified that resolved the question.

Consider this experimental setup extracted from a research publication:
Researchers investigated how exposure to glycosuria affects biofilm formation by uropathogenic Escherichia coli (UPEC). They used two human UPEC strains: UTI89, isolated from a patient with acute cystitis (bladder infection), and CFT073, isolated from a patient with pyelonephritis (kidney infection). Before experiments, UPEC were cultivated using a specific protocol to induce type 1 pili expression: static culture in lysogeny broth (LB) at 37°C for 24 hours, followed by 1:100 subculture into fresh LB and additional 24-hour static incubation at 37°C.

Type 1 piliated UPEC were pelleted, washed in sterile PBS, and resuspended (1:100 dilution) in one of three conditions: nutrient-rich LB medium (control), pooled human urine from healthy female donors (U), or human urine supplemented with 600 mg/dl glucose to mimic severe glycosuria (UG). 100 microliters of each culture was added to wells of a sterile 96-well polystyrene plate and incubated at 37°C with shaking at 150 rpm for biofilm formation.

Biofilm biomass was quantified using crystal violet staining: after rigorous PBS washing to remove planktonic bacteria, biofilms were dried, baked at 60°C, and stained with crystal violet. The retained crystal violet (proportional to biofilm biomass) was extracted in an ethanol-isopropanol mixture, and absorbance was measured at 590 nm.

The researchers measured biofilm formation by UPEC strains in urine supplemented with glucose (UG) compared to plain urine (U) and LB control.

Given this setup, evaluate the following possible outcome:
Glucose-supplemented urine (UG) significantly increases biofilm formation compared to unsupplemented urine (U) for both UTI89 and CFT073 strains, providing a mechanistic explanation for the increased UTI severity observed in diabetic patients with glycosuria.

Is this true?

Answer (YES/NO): NO